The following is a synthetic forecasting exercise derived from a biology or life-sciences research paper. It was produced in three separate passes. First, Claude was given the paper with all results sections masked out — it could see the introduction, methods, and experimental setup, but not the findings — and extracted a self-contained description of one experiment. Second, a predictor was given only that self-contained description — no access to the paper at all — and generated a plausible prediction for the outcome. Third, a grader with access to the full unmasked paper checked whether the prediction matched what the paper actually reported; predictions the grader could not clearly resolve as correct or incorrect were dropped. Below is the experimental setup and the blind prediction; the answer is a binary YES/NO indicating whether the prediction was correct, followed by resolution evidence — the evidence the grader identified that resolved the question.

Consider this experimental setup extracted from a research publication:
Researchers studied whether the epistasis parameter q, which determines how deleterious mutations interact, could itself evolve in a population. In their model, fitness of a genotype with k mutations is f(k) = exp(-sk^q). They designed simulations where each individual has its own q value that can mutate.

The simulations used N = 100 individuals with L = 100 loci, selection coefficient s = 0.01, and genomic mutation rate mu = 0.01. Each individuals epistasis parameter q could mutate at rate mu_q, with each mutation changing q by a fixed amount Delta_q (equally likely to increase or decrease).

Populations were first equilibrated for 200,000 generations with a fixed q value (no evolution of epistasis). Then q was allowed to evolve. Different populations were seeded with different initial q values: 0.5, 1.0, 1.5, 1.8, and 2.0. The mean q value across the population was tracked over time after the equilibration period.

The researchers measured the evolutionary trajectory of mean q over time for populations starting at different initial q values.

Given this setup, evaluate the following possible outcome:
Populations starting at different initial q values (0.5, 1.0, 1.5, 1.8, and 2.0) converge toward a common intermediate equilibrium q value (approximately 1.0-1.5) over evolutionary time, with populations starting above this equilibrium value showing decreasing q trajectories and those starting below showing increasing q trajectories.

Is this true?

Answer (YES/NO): NO